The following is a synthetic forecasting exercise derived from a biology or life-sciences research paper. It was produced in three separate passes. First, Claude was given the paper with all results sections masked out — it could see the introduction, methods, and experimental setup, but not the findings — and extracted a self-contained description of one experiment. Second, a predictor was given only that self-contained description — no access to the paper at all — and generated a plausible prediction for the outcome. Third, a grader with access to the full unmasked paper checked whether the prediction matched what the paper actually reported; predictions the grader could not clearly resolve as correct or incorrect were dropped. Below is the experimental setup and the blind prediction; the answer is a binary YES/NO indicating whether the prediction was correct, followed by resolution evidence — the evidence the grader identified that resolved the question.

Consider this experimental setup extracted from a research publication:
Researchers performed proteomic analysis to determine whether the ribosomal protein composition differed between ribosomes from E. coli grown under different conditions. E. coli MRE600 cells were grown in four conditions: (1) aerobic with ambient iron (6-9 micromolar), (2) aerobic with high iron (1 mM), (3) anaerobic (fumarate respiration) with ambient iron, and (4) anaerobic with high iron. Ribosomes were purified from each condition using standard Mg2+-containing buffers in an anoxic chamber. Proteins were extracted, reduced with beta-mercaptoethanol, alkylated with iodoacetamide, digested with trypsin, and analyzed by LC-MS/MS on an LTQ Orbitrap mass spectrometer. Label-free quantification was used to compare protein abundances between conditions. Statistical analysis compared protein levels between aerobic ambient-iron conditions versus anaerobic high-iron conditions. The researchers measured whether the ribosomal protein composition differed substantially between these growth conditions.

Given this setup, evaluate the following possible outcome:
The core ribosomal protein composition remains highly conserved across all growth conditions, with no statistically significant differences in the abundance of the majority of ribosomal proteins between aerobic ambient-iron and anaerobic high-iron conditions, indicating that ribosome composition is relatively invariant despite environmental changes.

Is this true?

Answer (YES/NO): YES